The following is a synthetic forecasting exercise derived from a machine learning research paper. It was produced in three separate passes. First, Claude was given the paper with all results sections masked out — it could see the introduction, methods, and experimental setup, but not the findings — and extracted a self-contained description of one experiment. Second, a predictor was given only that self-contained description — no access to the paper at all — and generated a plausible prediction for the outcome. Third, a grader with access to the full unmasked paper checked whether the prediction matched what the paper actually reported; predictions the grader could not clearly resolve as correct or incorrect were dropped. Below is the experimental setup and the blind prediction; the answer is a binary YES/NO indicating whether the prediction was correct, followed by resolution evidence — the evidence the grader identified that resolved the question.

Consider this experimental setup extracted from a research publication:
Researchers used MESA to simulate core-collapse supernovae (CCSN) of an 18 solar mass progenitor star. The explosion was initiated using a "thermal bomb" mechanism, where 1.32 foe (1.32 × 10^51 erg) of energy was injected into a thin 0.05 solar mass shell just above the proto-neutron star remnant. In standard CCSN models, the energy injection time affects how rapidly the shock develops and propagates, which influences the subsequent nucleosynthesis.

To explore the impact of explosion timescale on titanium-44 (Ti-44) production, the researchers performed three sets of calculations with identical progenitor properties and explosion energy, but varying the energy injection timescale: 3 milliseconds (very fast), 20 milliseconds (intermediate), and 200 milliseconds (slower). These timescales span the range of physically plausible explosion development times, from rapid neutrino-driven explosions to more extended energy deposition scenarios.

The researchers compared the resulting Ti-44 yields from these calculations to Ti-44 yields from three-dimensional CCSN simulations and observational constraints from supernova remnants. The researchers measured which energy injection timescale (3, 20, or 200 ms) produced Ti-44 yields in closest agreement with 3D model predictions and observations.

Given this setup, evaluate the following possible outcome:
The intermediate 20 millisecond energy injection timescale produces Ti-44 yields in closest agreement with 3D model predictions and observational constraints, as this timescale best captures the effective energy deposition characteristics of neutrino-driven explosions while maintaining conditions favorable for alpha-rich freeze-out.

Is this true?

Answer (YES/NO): YES